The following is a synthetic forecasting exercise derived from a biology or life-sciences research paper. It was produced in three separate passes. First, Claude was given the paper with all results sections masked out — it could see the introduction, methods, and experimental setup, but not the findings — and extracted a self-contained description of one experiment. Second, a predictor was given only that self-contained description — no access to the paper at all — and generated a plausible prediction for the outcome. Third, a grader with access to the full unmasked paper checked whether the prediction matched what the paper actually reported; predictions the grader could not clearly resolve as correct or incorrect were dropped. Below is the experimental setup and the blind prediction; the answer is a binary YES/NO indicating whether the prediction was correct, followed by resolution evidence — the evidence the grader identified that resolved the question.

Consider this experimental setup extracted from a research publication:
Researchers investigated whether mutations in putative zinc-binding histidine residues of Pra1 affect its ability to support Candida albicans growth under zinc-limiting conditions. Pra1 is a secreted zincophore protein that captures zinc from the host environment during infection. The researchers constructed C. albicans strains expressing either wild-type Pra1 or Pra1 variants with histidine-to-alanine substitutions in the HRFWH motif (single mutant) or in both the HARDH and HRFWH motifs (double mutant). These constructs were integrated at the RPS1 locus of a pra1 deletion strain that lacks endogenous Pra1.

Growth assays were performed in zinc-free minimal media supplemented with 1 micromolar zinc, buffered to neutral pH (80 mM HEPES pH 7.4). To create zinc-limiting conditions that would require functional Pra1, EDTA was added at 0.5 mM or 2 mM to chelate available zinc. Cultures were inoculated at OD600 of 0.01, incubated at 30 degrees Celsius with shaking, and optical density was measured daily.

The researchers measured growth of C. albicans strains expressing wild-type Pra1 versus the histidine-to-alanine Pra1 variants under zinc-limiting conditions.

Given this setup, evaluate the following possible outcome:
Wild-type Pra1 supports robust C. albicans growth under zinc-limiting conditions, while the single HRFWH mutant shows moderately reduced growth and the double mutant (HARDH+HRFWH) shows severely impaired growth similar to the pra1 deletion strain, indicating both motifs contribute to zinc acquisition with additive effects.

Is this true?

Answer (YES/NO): NO